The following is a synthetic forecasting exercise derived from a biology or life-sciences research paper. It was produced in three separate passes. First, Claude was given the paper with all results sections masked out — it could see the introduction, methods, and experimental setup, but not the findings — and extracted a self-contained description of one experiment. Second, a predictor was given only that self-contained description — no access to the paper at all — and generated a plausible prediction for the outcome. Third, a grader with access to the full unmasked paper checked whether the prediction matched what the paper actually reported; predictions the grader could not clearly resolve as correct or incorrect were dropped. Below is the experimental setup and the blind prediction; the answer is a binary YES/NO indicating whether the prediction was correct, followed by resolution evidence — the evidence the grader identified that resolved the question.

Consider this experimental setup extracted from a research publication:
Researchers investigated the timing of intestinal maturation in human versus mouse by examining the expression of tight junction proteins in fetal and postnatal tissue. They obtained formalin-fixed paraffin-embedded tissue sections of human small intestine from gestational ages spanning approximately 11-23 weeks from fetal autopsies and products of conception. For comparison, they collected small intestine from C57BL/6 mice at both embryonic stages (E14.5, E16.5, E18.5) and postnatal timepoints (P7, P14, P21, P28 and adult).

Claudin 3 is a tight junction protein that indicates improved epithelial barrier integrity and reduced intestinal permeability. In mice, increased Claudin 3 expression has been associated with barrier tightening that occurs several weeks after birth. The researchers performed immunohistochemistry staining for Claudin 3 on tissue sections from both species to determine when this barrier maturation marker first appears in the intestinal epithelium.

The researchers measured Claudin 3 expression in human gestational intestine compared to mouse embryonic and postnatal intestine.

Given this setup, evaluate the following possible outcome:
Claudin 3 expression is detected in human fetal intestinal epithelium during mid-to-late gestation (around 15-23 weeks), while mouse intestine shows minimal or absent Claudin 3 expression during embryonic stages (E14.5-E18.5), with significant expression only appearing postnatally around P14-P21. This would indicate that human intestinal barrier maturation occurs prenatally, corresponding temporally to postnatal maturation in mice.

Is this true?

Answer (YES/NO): YES